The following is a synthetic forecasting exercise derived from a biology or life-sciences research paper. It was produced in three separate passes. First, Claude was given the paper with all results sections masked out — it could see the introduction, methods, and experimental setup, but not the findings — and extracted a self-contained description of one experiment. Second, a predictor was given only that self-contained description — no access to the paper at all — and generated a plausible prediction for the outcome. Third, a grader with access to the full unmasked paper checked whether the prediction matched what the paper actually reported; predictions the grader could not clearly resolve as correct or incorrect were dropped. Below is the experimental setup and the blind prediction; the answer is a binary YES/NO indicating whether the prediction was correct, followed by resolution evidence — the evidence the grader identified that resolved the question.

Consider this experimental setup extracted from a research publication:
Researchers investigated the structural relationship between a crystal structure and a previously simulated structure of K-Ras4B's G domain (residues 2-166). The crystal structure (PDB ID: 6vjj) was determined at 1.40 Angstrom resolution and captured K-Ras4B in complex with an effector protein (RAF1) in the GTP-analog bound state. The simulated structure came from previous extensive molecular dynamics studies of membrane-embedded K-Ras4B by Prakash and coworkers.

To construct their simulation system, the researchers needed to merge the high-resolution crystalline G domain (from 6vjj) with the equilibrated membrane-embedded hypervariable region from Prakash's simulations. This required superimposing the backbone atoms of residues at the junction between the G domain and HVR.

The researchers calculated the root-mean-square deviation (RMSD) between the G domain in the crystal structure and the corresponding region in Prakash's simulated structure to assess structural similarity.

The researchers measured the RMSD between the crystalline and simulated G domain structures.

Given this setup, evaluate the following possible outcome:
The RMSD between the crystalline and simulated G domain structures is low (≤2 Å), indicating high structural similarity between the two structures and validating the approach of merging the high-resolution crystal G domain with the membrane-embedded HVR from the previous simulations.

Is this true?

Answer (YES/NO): YES